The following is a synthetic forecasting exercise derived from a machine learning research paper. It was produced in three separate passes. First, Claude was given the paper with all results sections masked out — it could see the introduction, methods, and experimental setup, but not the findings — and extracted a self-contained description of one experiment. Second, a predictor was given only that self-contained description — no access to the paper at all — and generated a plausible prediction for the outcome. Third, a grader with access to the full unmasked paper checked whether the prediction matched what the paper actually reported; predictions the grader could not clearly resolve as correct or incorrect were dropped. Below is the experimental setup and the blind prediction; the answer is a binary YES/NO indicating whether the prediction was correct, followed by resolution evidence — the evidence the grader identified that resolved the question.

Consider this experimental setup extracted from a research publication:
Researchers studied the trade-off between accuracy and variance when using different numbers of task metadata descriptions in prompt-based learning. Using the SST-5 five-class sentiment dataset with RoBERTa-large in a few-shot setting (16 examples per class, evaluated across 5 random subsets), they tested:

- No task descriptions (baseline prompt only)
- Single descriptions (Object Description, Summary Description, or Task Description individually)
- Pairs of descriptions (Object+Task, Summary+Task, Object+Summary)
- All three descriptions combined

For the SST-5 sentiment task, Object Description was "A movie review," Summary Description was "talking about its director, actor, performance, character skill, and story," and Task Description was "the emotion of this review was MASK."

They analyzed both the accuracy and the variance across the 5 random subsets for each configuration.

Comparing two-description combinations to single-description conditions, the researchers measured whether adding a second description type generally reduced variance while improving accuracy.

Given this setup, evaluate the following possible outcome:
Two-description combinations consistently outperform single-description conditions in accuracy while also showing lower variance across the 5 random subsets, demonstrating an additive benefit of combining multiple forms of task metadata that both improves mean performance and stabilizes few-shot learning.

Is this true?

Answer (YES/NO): YES